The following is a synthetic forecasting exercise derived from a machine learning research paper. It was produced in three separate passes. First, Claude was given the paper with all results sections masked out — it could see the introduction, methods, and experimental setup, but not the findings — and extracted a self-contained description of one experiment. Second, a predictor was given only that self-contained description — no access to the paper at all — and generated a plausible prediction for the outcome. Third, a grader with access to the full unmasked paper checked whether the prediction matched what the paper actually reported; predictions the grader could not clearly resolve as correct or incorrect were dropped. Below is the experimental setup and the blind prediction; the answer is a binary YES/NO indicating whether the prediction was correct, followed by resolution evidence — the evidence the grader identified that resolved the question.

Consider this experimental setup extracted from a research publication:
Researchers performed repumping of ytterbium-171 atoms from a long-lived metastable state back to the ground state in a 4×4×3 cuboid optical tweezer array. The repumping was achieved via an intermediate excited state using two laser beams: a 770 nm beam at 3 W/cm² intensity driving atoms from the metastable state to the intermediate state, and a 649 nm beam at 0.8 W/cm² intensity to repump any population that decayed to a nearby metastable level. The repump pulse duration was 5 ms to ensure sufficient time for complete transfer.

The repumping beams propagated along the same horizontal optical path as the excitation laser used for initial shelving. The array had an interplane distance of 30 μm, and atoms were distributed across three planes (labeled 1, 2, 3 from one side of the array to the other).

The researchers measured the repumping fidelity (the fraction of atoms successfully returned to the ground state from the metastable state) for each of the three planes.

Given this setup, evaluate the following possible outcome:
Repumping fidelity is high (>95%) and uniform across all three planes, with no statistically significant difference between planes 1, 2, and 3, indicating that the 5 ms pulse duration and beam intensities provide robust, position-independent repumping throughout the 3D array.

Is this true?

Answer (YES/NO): NO